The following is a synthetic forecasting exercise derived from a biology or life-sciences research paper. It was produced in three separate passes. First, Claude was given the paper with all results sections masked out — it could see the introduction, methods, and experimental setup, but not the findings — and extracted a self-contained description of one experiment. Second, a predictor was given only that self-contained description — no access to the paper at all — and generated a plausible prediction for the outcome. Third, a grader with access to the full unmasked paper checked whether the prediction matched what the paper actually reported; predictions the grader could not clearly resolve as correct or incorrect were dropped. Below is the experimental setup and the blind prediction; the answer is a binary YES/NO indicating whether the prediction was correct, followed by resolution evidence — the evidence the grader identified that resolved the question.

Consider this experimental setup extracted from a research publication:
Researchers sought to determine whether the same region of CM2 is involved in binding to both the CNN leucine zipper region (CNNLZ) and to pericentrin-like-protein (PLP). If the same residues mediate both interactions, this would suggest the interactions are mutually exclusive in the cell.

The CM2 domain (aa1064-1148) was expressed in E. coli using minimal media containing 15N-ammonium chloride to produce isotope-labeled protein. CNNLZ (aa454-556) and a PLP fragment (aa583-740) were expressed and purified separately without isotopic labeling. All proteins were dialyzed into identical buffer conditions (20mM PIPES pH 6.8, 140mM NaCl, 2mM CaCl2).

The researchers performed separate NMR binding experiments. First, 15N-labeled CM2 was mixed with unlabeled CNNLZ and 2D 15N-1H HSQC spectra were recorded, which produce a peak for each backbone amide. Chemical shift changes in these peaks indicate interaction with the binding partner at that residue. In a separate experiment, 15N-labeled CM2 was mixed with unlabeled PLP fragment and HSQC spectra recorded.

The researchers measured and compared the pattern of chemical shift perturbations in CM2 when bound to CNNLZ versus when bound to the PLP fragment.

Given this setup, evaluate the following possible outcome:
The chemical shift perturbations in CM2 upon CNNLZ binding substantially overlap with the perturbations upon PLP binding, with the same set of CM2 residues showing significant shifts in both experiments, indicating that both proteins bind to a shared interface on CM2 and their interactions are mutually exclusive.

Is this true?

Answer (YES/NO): YES